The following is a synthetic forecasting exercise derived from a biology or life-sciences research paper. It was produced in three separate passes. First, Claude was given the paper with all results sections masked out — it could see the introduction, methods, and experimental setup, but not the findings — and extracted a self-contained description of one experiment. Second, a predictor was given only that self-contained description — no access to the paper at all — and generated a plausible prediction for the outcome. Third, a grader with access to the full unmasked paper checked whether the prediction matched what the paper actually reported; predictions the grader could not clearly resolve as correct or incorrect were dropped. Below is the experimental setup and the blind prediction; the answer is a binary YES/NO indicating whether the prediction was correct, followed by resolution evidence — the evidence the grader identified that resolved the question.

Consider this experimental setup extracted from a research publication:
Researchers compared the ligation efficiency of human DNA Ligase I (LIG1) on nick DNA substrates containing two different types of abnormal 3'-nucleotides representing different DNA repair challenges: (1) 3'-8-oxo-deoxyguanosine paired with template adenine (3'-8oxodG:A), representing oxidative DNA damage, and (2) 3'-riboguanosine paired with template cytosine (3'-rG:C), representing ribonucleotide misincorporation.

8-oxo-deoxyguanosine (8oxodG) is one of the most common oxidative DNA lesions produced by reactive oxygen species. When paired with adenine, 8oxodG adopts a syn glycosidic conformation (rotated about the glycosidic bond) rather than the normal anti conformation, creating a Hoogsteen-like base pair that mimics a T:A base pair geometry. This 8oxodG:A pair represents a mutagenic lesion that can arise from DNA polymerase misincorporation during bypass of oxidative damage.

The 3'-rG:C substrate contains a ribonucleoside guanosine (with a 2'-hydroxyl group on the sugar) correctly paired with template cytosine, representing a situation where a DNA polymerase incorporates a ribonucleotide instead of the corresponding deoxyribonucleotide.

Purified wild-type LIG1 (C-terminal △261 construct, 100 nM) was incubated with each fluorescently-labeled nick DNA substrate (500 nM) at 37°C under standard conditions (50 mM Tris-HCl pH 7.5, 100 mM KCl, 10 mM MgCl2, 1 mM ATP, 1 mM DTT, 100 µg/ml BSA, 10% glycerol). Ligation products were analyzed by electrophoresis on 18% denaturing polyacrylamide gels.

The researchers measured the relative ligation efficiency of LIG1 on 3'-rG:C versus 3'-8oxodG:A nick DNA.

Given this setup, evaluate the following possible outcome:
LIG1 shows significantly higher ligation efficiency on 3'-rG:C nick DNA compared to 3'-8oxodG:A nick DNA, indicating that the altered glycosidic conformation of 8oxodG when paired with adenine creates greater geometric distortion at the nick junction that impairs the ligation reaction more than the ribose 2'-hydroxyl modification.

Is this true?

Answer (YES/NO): YES